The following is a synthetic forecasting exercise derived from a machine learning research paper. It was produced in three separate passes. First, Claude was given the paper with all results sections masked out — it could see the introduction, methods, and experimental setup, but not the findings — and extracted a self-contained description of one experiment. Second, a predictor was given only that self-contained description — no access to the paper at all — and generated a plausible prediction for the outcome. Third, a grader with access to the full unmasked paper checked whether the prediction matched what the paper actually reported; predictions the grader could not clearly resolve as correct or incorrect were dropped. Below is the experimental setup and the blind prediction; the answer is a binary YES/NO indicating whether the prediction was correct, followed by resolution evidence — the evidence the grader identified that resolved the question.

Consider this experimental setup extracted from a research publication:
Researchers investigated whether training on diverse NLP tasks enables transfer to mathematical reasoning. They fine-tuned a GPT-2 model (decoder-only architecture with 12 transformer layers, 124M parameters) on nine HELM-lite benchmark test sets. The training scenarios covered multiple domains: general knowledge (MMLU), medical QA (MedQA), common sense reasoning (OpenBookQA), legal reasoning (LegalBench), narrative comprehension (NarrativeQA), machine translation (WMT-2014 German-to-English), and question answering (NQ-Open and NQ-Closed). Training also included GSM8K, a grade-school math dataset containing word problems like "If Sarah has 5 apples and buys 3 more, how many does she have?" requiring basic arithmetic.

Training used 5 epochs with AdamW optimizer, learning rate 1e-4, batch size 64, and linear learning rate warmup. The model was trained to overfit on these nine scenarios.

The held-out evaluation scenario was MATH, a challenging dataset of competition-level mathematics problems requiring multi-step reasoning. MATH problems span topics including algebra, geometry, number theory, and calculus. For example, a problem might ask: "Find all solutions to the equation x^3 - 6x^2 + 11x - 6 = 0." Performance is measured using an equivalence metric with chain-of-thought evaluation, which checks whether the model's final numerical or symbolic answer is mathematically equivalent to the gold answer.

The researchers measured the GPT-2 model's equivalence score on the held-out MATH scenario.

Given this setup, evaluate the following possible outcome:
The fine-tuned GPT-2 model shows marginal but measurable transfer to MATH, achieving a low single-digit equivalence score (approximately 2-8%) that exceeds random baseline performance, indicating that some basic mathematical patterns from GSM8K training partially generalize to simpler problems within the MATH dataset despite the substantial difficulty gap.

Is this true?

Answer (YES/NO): NO